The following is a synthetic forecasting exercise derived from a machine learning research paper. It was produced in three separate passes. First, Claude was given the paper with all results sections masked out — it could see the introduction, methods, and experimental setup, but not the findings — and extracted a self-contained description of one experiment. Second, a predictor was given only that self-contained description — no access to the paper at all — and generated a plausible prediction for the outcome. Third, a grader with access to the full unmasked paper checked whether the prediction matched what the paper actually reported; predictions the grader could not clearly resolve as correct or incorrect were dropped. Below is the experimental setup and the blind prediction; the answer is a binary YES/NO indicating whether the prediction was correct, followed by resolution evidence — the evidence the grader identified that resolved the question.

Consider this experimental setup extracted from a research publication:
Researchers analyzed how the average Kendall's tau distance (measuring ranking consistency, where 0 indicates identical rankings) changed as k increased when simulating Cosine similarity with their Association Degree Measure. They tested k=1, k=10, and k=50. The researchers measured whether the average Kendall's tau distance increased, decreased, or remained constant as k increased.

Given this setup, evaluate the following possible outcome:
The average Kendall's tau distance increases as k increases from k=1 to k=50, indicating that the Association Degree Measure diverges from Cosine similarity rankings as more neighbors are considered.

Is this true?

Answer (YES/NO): YES